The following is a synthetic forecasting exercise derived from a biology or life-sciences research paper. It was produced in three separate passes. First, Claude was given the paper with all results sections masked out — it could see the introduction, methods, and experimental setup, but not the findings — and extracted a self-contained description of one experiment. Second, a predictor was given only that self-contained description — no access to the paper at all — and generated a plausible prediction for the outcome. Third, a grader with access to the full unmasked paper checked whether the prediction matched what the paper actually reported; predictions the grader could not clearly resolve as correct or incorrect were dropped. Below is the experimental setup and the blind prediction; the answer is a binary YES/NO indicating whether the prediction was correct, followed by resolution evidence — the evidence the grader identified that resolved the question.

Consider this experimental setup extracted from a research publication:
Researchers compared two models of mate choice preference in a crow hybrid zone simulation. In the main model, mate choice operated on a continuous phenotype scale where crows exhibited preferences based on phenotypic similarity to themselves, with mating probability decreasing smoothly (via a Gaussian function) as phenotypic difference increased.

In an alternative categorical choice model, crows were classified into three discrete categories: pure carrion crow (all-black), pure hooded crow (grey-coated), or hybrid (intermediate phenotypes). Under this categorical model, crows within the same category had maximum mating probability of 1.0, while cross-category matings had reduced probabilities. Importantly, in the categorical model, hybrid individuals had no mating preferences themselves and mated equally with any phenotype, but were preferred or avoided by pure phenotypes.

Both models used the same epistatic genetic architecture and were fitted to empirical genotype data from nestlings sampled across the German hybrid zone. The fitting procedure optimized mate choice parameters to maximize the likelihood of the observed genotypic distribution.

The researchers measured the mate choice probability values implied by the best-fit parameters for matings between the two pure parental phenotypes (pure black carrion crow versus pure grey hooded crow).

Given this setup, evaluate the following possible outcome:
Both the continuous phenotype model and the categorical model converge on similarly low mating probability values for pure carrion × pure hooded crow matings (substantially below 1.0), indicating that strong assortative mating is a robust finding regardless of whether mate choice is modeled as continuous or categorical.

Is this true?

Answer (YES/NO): NO